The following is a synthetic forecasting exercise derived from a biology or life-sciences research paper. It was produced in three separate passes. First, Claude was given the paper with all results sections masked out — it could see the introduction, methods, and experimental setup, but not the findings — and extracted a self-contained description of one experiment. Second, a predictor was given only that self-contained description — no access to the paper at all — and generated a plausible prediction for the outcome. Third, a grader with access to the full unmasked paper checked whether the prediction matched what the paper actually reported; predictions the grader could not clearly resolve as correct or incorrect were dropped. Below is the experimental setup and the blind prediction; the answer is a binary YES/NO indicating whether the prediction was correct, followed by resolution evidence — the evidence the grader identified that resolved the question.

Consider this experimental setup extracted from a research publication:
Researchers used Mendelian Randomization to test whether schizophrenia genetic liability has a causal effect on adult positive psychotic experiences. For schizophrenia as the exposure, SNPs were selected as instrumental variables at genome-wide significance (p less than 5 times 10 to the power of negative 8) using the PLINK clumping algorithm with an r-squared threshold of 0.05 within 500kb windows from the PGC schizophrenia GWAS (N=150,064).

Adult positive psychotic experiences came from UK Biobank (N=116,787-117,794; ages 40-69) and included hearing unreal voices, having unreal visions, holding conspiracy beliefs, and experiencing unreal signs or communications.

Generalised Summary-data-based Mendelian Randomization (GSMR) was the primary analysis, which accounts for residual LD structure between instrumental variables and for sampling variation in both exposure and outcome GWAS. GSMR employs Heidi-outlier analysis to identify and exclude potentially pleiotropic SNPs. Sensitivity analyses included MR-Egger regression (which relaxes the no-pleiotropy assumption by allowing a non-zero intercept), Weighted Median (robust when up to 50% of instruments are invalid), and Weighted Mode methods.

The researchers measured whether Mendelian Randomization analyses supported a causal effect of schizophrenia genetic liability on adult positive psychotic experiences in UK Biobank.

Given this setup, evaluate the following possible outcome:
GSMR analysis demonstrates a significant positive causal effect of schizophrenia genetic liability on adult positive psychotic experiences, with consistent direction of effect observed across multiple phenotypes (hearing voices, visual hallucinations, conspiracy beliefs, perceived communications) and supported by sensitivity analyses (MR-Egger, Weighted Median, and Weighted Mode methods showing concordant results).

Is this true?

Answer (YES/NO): NO